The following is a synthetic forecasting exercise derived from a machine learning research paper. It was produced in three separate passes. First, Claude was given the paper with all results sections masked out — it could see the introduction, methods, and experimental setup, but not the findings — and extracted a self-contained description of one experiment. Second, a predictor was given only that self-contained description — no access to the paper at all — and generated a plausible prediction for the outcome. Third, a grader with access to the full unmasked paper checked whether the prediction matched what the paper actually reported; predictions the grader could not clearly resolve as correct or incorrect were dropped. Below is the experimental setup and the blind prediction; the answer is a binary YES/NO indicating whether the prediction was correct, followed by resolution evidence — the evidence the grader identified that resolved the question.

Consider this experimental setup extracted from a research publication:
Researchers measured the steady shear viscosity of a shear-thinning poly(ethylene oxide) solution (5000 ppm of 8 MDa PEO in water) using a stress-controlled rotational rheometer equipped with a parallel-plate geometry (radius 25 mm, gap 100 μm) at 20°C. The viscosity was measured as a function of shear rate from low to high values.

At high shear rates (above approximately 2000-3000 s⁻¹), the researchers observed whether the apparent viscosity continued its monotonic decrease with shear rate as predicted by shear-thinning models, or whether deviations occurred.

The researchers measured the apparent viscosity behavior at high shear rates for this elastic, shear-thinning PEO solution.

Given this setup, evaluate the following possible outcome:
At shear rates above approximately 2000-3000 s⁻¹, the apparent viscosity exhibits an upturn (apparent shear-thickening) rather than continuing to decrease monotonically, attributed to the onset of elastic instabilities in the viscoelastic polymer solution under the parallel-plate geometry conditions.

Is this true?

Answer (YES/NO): YES